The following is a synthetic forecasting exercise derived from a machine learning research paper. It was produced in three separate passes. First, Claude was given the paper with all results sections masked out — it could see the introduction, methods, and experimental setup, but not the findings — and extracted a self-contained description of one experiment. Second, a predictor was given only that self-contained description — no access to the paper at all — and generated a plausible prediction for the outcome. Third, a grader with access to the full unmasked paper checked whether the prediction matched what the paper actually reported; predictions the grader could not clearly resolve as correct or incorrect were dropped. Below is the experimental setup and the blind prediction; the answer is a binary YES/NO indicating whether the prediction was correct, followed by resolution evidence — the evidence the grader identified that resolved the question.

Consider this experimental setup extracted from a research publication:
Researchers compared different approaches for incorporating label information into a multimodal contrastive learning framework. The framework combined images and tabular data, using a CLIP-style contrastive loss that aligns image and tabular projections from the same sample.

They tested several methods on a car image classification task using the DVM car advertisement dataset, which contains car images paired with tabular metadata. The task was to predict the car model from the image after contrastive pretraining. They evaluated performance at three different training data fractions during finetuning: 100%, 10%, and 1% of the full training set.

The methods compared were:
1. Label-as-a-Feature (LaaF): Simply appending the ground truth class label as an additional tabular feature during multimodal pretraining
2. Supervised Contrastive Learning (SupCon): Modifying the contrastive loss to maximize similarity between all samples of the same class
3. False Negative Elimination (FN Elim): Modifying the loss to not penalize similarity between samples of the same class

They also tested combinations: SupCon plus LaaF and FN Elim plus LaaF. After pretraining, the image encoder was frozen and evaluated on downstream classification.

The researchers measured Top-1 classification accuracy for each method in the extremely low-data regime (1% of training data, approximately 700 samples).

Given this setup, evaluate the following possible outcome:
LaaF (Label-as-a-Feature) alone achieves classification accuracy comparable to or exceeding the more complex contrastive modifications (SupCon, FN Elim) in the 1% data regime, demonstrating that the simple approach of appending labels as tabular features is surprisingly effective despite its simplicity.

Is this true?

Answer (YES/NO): YES